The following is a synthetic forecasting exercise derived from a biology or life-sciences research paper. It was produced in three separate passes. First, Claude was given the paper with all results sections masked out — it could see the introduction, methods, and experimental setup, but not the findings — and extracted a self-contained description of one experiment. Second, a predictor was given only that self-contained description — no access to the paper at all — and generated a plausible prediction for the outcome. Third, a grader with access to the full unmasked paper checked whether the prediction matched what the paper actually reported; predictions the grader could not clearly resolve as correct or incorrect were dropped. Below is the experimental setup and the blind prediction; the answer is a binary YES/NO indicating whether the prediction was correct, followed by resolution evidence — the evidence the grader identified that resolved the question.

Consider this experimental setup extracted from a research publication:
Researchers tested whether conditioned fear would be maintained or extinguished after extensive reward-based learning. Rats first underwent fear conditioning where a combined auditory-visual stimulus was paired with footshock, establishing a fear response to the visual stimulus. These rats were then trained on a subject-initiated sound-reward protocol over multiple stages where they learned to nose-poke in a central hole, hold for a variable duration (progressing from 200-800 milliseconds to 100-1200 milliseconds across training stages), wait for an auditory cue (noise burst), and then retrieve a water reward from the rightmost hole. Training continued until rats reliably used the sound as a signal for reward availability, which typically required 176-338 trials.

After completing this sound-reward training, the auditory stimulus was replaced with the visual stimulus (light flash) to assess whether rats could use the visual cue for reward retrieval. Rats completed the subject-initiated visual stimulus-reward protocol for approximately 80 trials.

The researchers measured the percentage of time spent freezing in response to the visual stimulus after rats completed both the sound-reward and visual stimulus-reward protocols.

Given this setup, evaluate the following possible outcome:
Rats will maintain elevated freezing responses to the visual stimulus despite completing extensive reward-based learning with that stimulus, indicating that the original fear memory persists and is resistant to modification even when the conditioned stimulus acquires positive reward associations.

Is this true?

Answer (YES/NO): NO